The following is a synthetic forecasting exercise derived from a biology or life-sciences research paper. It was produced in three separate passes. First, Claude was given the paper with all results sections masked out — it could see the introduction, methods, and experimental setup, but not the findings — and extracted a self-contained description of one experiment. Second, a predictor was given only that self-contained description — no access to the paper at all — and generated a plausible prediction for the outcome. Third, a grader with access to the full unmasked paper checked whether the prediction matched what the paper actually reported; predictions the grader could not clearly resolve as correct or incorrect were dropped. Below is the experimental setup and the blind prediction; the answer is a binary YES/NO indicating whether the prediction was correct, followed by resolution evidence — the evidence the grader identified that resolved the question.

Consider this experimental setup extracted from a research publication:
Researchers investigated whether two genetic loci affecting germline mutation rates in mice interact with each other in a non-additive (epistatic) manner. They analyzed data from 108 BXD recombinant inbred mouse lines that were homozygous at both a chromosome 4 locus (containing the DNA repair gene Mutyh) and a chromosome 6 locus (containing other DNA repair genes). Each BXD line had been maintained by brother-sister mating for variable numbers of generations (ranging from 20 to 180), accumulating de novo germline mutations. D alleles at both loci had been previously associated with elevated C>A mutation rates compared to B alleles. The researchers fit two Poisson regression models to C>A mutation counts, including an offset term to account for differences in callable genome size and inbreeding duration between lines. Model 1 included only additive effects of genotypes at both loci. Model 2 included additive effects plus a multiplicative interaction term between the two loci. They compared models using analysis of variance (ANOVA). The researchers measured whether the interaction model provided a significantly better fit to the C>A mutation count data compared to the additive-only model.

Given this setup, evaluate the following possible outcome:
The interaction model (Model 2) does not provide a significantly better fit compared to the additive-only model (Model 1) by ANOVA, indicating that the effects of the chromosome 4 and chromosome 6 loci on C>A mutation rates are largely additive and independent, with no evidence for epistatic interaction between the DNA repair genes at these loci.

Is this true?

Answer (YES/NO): NO